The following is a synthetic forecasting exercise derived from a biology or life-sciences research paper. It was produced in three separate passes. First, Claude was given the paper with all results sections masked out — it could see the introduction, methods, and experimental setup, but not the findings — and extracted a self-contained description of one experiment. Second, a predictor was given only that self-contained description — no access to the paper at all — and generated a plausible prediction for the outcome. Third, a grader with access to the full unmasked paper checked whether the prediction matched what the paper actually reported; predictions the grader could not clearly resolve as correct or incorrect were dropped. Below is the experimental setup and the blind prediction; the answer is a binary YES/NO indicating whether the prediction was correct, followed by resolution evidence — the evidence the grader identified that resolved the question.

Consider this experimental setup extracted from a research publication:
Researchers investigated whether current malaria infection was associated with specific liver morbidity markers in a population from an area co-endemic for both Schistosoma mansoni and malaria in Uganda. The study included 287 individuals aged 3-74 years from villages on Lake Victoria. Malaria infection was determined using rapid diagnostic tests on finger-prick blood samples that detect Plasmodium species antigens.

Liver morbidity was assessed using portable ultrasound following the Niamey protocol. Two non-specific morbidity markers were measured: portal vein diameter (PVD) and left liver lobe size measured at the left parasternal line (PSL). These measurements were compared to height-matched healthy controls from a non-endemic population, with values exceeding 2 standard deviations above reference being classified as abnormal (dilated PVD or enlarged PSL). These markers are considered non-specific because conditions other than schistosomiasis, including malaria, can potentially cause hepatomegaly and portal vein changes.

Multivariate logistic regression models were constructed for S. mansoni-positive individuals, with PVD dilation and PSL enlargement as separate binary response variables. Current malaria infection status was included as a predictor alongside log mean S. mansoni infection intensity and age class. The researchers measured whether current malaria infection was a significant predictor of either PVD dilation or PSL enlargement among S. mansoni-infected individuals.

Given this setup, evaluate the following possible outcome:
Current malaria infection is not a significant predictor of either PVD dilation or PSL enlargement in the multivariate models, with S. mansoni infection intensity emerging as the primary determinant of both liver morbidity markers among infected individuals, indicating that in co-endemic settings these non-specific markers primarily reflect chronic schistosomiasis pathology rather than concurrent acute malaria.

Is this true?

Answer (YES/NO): NO